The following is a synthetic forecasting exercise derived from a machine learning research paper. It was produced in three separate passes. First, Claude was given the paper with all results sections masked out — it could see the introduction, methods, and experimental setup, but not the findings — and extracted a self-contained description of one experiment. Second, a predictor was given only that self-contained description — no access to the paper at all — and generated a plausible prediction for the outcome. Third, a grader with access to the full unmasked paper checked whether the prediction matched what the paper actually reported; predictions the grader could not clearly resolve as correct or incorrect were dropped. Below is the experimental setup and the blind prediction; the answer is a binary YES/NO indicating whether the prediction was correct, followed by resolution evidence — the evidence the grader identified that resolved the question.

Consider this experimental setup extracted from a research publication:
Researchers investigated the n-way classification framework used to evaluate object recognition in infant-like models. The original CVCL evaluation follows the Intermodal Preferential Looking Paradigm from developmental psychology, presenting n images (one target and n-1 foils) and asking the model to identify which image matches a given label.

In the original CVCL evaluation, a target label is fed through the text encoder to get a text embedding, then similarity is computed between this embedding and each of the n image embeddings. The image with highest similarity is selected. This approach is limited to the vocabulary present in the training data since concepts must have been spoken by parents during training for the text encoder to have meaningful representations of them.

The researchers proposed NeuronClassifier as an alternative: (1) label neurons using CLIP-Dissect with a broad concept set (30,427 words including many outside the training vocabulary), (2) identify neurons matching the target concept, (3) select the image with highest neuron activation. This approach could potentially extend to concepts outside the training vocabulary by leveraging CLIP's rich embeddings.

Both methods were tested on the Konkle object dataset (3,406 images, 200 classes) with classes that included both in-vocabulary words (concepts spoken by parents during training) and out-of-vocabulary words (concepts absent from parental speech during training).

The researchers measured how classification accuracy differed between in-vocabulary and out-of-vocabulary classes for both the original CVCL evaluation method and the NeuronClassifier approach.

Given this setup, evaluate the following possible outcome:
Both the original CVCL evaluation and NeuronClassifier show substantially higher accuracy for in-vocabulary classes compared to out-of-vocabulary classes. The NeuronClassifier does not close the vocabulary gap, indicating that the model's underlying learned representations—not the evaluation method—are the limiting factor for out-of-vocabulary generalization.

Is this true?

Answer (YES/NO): NO